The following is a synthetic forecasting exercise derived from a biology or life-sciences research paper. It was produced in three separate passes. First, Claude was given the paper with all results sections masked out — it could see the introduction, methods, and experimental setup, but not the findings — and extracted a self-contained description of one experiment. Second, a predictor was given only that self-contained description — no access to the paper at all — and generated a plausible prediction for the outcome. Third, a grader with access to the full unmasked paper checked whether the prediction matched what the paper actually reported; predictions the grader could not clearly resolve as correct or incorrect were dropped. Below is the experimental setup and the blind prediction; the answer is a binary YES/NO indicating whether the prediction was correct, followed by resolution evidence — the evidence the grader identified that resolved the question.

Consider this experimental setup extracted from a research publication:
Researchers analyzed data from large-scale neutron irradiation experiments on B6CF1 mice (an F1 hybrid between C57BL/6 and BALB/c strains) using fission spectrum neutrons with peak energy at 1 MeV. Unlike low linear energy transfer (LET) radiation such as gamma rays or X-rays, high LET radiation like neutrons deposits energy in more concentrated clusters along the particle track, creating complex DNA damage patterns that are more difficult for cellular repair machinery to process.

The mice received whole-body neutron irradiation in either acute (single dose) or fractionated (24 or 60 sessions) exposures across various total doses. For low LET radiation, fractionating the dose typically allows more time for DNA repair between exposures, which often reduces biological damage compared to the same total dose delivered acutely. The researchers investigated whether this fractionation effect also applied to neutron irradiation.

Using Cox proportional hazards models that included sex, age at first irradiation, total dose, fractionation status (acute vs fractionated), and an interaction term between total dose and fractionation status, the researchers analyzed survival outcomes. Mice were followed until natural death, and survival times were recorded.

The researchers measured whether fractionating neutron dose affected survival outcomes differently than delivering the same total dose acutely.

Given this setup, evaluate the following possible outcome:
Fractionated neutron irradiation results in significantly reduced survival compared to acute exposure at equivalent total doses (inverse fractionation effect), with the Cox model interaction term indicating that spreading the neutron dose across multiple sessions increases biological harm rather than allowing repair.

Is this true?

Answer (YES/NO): NO